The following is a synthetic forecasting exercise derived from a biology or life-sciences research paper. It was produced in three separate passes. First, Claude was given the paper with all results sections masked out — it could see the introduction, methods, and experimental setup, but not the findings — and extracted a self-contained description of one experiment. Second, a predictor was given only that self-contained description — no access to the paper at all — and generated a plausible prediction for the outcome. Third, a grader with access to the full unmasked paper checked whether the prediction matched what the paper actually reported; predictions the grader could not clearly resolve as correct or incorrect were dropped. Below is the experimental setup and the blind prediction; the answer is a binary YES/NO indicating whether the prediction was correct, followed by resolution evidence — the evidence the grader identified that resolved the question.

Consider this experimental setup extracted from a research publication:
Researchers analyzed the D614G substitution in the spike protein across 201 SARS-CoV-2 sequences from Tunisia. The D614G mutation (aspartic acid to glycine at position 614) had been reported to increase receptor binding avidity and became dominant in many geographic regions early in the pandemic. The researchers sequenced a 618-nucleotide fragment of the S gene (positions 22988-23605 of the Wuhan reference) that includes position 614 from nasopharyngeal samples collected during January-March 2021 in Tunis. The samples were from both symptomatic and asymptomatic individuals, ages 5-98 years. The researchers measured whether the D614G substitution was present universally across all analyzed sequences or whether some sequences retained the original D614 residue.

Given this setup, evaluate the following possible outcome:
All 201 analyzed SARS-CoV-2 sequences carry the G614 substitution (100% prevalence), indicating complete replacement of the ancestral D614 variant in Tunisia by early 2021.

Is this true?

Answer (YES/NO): NO